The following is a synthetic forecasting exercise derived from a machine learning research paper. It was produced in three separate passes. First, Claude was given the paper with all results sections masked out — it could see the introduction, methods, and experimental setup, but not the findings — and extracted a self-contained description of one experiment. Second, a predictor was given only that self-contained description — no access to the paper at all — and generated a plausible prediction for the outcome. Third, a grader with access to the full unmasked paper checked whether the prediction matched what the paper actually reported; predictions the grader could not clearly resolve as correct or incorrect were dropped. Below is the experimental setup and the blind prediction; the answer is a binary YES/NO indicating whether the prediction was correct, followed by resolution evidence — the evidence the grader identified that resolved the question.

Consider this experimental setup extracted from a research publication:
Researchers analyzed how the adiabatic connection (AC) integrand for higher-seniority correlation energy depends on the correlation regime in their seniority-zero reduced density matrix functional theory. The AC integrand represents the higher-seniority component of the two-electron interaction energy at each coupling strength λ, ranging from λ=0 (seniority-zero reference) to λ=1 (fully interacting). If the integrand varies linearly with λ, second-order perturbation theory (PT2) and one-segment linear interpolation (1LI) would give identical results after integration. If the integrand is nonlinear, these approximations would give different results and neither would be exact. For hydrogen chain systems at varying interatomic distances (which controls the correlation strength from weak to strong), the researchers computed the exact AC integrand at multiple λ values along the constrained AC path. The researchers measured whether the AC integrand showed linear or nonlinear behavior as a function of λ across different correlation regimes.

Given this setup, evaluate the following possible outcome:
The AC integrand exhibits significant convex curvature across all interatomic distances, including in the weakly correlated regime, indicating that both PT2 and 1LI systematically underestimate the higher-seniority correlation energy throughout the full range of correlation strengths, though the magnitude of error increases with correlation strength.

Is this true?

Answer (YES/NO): NO